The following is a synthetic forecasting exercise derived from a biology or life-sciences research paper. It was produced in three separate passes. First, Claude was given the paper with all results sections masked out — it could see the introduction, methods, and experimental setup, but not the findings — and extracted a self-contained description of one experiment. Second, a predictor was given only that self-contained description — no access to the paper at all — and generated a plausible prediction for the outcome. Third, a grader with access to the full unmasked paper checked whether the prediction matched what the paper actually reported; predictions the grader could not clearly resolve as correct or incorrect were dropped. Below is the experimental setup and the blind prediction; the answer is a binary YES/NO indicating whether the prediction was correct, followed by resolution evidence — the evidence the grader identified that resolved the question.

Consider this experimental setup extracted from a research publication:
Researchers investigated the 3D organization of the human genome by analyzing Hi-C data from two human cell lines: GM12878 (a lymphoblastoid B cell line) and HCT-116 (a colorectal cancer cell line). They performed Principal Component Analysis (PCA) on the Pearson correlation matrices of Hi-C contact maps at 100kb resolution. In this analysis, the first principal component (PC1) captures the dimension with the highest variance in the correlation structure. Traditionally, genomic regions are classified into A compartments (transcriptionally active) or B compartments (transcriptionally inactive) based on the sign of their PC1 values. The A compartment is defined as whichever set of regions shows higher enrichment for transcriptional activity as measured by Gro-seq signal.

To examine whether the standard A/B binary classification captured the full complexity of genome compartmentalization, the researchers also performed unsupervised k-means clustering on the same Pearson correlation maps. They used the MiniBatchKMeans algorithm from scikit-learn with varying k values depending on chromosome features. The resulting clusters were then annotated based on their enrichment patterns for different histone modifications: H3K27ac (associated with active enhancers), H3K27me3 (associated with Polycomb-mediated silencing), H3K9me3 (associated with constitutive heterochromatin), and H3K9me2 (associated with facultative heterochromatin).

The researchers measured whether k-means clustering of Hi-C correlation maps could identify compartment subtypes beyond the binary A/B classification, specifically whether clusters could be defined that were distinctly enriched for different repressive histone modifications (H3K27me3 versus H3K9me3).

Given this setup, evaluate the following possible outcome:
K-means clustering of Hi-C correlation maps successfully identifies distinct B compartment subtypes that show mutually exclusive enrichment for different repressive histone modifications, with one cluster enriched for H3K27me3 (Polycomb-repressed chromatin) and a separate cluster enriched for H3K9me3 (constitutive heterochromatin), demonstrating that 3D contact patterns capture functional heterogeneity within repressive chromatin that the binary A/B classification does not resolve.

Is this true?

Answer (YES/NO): YES